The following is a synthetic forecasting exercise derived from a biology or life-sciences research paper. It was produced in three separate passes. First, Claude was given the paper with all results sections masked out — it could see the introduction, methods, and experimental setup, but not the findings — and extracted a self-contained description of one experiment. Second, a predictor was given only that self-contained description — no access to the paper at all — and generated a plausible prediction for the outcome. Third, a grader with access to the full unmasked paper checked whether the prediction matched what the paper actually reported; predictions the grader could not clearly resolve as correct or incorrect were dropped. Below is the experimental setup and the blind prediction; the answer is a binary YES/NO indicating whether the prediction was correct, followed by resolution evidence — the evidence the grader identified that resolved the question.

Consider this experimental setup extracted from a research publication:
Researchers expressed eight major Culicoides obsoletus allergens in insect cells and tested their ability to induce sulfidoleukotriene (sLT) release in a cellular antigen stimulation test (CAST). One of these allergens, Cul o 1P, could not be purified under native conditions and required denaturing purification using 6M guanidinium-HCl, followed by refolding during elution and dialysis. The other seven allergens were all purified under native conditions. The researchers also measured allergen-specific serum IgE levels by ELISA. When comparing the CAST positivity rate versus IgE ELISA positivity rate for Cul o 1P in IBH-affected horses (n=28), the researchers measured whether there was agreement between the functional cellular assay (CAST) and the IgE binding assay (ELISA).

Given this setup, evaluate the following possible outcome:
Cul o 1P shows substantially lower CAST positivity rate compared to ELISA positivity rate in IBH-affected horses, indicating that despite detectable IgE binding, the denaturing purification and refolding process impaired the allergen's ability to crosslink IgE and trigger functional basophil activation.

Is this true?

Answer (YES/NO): YES